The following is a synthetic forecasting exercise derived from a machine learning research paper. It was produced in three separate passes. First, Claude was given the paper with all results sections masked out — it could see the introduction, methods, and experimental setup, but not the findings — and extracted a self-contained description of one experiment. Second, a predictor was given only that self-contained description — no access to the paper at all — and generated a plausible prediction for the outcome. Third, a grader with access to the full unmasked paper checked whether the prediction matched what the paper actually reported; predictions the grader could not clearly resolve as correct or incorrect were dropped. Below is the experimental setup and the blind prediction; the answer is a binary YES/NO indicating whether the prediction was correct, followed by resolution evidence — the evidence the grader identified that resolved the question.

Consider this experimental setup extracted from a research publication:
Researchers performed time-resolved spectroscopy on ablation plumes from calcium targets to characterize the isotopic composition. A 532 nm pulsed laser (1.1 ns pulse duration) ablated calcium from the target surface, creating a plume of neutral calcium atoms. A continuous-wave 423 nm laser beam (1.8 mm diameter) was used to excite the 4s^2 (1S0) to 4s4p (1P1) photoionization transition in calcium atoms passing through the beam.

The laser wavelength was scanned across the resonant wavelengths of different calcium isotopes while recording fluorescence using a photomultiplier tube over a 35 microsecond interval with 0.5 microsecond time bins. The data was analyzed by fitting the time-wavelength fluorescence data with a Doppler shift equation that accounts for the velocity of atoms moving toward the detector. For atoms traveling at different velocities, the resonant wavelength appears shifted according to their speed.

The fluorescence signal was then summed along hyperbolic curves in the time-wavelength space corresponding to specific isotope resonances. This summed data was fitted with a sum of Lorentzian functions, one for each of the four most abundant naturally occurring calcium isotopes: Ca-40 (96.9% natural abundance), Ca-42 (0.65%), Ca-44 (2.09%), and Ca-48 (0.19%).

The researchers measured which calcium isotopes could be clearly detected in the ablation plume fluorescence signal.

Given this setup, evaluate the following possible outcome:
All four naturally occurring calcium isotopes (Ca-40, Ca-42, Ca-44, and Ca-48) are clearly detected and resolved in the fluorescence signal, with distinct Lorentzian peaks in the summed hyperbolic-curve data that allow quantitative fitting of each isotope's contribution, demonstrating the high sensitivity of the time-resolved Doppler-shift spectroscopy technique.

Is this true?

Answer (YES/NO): NO